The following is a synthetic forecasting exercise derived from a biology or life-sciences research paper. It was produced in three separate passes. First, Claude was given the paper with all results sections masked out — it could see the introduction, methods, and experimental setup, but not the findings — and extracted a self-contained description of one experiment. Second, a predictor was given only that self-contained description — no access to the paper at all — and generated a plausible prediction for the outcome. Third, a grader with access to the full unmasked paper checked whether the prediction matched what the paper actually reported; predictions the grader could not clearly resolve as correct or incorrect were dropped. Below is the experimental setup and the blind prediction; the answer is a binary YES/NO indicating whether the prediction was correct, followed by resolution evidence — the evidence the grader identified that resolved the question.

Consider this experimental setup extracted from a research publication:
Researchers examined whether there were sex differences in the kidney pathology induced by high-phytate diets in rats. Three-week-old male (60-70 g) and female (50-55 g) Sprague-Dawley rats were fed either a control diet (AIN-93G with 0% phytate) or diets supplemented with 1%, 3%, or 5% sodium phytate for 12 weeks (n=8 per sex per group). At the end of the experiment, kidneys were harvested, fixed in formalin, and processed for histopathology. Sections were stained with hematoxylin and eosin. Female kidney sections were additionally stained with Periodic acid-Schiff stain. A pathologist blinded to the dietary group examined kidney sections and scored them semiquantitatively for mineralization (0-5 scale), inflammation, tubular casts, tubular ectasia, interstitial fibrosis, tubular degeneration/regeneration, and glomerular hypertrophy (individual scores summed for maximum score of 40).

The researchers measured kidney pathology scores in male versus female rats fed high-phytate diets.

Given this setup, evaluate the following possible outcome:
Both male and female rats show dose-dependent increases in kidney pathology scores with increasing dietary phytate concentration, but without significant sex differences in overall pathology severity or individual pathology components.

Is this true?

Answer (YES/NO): NO